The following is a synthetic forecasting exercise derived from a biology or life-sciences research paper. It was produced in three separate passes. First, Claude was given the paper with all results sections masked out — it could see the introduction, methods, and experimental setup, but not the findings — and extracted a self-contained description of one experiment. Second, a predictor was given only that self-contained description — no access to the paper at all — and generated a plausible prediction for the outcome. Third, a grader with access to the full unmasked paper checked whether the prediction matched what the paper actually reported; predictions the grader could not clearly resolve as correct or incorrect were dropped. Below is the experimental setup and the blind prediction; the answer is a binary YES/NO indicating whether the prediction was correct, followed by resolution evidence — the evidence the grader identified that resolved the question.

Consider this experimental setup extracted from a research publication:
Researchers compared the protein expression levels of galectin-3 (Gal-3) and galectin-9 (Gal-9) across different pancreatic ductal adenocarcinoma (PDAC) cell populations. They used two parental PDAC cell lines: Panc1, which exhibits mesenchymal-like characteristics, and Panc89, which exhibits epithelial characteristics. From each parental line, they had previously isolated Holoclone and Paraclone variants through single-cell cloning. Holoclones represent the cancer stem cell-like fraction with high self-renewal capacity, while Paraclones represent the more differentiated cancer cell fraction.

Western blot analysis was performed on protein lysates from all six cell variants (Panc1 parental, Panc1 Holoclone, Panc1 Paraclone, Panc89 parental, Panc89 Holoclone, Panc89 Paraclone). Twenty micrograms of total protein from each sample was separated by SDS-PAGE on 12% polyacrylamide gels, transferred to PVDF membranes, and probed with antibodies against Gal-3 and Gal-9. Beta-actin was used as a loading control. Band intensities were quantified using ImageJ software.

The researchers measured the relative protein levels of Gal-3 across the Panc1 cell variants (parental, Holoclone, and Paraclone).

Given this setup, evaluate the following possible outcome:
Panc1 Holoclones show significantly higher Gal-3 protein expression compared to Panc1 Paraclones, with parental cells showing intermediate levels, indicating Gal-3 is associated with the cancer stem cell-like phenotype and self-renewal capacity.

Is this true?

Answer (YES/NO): NO